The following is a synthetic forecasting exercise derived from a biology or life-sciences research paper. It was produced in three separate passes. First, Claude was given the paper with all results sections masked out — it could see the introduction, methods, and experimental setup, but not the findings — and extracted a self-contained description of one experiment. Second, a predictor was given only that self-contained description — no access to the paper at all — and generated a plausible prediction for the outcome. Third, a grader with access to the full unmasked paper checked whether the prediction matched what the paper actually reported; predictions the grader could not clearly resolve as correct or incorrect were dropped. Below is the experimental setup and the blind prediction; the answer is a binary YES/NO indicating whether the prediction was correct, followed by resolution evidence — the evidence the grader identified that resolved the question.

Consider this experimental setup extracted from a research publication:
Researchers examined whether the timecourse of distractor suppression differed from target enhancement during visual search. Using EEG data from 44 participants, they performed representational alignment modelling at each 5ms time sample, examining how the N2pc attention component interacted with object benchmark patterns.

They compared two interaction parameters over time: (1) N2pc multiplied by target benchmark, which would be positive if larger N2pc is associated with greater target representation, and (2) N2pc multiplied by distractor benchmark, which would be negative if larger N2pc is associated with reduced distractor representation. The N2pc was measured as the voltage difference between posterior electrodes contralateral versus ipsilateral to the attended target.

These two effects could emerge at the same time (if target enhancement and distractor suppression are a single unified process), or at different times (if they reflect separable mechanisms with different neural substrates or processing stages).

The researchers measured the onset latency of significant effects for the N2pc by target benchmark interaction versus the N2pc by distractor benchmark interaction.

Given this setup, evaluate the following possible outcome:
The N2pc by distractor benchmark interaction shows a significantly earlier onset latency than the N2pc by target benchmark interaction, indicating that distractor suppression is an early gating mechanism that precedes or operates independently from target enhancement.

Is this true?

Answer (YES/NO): NO